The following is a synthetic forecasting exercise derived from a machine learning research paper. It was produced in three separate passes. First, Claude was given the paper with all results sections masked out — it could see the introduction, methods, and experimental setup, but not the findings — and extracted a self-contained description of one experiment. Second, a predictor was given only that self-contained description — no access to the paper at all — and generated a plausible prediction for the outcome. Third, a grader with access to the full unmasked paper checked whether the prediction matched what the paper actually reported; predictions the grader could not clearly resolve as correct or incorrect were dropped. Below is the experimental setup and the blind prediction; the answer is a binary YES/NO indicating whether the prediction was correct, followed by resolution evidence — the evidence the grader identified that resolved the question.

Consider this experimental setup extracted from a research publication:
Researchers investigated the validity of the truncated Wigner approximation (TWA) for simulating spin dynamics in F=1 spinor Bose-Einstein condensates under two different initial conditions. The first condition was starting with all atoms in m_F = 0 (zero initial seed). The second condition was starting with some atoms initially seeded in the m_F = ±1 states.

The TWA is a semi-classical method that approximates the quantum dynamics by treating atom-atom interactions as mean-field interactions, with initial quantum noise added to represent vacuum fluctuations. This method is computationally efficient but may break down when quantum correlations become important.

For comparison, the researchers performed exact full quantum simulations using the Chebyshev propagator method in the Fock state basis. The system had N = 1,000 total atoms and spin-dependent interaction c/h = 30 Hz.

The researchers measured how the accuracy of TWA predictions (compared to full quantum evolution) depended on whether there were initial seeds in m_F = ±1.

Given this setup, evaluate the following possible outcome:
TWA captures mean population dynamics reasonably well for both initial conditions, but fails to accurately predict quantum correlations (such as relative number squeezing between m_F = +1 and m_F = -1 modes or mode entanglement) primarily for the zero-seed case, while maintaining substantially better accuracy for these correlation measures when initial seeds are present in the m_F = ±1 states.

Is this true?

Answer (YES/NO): NO